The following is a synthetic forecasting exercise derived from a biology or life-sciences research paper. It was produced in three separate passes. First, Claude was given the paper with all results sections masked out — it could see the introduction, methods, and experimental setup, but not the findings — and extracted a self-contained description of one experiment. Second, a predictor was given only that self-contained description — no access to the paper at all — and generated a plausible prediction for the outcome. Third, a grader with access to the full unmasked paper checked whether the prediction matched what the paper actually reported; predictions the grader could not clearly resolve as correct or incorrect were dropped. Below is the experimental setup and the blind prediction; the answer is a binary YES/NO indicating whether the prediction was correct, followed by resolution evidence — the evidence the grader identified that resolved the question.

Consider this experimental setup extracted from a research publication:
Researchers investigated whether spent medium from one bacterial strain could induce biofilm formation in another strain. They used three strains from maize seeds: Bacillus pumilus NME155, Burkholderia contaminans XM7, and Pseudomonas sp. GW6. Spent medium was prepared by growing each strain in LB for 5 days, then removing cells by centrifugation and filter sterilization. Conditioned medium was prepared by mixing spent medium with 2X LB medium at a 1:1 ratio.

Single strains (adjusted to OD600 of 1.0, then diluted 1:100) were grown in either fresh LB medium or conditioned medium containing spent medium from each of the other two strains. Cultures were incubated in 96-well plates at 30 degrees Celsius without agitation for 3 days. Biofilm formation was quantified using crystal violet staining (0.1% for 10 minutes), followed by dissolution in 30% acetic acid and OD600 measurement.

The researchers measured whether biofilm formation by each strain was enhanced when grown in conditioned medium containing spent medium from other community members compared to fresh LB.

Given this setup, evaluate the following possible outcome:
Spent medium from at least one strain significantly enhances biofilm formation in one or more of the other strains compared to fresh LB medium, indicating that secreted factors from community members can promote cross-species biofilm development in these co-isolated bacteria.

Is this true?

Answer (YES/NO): YES